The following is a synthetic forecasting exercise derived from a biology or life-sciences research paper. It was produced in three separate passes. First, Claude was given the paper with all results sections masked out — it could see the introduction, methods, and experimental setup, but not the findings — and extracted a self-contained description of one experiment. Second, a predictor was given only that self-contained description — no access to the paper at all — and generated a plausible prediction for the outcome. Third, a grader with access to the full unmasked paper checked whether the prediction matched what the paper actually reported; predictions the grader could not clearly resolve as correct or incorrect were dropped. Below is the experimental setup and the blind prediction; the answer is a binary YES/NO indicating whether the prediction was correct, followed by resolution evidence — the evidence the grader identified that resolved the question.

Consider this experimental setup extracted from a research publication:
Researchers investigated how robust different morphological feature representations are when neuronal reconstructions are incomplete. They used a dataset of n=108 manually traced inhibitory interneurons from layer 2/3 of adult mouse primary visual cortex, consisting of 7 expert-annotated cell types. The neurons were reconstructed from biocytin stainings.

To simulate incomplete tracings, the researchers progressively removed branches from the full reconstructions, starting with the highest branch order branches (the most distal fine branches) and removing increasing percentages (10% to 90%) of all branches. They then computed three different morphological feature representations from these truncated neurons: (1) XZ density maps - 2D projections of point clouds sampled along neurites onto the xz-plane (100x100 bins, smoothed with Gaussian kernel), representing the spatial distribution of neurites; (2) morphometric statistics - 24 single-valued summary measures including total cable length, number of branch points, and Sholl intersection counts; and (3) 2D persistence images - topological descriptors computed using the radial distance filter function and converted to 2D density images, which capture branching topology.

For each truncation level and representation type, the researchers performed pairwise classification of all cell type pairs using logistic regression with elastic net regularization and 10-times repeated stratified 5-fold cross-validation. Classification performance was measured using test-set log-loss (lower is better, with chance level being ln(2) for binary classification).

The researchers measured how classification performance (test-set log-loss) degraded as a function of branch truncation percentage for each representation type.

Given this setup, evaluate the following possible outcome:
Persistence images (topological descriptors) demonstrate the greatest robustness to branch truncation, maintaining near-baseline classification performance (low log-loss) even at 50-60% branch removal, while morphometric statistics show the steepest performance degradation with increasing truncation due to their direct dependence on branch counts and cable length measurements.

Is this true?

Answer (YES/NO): NO